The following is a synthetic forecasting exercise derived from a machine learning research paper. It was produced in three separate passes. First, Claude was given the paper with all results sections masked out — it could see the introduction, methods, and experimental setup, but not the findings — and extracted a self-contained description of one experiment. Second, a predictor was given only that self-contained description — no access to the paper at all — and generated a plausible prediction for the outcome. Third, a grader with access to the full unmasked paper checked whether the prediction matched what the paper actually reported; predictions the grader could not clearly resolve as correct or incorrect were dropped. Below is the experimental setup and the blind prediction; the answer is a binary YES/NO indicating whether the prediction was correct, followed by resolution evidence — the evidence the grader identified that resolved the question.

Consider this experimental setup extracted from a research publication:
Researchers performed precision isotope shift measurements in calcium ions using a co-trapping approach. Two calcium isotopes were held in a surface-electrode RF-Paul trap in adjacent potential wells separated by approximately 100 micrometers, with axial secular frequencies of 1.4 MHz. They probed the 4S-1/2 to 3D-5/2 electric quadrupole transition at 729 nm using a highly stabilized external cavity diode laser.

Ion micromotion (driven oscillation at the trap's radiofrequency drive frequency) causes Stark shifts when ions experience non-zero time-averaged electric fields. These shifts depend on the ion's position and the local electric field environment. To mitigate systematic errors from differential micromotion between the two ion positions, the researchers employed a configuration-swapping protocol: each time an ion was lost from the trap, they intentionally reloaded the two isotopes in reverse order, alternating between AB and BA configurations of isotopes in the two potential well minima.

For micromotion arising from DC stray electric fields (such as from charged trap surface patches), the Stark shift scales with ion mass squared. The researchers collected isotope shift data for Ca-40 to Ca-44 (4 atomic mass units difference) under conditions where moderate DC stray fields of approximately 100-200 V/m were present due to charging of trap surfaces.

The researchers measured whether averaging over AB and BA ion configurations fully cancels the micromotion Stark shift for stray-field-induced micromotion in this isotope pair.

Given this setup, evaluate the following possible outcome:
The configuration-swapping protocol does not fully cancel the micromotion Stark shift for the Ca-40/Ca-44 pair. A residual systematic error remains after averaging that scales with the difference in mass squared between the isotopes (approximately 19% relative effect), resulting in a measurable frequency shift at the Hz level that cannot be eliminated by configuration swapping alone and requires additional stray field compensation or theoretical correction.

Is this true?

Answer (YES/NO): YES